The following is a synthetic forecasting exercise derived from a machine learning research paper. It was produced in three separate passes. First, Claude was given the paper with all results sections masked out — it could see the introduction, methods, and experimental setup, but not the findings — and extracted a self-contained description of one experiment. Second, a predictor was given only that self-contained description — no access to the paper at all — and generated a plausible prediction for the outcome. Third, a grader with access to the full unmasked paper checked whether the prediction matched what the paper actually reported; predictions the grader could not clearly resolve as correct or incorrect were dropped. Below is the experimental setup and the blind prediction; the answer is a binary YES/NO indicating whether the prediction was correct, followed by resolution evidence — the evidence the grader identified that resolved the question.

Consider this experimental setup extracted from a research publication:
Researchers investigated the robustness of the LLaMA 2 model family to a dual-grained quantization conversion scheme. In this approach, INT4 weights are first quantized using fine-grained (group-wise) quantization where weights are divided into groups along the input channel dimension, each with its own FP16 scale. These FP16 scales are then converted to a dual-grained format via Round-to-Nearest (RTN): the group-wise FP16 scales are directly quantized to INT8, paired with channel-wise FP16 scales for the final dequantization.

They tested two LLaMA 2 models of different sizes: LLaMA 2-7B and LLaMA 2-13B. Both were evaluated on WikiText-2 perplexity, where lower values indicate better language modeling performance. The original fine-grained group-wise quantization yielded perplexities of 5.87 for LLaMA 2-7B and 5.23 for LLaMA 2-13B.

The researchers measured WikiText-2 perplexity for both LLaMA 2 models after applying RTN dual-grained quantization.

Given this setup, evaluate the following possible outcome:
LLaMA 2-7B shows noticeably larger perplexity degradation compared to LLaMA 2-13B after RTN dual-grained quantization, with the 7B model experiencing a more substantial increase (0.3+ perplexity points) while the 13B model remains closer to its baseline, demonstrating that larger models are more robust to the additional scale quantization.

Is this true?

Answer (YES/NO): NO